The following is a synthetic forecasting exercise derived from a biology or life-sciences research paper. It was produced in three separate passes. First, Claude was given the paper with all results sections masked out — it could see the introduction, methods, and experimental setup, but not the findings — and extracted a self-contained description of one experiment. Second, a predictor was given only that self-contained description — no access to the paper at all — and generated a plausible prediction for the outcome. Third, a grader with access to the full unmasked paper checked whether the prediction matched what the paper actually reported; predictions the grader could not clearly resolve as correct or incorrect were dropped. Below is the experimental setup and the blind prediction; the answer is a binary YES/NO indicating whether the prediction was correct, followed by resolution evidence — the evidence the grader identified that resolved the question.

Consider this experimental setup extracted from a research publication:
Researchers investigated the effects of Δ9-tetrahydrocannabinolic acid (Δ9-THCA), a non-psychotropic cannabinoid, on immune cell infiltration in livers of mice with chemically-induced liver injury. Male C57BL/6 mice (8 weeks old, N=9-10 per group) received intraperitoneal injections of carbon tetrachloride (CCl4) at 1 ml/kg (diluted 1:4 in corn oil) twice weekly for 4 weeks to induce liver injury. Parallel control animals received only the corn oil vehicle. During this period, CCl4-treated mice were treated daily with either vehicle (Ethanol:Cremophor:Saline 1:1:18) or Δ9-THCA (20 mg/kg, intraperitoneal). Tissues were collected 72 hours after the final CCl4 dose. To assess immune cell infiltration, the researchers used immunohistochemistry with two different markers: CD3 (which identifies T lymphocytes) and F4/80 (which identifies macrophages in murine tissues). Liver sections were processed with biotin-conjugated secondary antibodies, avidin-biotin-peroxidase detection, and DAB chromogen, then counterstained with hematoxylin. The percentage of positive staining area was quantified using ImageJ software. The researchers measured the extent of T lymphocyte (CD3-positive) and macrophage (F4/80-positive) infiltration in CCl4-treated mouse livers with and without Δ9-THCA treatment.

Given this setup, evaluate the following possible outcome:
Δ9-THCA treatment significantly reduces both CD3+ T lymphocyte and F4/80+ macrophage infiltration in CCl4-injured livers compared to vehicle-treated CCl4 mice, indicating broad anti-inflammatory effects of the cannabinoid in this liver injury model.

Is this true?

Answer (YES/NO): YES